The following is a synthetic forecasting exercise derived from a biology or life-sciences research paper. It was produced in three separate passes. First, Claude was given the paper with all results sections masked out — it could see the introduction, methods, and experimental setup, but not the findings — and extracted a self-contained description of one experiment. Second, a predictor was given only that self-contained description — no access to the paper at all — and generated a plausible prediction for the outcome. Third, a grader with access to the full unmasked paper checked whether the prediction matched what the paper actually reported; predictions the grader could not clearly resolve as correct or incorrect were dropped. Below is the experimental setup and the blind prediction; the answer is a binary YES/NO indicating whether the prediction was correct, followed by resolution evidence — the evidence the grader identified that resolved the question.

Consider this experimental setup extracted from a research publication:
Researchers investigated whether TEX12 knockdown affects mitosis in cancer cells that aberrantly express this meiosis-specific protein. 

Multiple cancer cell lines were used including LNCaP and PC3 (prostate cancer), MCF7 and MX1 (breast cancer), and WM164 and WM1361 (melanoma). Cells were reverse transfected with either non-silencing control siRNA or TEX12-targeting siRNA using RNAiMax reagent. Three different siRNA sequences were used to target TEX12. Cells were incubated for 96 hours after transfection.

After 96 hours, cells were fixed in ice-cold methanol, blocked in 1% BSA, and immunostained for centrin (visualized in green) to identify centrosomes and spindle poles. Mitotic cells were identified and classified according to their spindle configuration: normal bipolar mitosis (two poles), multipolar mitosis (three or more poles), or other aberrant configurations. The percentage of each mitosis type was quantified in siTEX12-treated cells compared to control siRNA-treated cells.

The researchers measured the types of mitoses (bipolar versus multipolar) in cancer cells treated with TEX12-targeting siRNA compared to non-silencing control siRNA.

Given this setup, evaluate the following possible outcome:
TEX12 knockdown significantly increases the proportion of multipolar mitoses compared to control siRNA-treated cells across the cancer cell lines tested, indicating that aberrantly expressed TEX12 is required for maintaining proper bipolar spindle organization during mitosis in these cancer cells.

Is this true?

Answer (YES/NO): NO